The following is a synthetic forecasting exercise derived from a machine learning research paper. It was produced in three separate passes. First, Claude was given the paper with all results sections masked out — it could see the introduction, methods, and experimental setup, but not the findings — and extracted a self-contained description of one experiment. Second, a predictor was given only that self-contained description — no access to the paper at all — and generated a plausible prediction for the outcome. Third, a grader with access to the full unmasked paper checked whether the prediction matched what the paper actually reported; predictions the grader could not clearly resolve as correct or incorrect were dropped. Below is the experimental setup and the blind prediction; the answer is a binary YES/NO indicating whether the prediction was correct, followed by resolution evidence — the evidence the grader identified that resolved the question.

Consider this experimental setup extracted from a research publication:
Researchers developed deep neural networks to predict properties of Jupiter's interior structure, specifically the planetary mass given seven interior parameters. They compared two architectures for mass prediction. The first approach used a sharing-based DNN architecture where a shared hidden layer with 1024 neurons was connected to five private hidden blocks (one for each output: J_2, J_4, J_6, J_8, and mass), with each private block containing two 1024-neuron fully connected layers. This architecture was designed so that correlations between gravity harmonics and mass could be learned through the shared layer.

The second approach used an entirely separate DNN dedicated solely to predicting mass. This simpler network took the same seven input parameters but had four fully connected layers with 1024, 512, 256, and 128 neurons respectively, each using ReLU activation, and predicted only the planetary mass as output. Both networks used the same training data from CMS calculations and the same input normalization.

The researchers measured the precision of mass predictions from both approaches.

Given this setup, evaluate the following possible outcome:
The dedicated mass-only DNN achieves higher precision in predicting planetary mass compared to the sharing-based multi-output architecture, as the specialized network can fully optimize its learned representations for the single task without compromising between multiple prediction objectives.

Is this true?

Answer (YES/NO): YES